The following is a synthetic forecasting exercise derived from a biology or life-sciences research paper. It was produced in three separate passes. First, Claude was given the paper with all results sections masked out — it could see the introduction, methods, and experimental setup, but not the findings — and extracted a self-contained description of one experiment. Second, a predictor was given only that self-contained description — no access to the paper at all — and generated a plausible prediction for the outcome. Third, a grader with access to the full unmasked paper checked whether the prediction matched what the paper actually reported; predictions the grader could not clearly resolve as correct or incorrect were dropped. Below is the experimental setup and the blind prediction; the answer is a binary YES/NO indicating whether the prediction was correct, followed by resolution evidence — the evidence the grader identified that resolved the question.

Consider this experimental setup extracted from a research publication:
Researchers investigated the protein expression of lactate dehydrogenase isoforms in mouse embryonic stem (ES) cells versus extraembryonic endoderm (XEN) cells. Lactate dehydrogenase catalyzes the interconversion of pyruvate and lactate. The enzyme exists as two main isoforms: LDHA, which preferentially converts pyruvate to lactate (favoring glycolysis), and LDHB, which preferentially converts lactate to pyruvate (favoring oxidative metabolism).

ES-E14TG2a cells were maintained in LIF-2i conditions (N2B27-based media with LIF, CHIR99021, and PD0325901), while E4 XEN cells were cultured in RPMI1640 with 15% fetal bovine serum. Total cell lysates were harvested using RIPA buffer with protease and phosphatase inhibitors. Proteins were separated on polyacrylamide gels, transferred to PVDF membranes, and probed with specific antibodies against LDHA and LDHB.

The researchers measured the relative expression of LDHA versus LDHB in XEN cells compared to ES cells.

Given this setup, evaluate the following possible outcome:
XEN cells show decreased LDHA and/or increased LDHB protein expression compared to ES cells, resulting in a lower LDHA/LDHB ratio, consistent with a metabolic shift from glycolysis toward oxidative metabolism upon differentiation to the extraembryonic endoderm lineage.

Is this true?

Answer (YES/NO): NO